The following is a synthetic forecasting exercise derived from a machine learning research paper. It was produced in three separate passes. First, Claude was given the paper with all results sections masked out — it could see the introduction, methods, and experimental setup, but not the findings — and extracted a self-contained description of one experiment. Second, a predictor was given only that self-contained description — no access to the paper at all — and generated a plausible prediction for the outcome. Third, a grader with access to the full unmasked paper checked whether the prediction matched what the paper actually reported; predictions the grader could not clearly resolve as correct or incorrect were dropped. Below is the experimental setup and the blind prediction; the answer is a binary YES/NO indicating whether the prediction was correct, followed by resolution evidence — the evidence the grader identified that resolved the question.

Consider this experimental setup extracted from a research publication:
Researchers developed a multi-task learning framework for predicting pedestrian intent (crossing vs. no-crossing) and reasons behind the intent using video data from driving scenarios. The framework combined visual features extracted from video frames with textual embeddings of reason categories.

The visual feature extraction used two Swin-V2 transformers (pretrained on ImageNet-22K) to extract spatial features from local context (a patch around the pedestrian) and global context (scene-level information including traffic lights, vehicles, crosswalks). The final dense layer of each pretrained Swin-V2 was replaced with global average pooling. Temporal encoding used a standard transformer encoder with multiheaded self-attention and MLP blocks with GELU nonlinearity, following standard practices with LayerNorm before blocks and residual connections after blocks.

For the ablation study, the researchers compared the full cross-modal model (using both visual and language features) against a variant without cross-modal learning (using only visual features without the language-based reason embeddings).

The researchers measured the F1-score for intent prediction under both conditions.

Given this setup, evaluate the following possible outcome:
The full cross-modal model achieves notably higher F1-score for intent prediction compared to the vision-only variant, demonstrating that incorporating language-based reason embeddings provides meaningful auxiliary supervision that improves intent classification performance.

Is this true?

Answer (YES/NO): YES